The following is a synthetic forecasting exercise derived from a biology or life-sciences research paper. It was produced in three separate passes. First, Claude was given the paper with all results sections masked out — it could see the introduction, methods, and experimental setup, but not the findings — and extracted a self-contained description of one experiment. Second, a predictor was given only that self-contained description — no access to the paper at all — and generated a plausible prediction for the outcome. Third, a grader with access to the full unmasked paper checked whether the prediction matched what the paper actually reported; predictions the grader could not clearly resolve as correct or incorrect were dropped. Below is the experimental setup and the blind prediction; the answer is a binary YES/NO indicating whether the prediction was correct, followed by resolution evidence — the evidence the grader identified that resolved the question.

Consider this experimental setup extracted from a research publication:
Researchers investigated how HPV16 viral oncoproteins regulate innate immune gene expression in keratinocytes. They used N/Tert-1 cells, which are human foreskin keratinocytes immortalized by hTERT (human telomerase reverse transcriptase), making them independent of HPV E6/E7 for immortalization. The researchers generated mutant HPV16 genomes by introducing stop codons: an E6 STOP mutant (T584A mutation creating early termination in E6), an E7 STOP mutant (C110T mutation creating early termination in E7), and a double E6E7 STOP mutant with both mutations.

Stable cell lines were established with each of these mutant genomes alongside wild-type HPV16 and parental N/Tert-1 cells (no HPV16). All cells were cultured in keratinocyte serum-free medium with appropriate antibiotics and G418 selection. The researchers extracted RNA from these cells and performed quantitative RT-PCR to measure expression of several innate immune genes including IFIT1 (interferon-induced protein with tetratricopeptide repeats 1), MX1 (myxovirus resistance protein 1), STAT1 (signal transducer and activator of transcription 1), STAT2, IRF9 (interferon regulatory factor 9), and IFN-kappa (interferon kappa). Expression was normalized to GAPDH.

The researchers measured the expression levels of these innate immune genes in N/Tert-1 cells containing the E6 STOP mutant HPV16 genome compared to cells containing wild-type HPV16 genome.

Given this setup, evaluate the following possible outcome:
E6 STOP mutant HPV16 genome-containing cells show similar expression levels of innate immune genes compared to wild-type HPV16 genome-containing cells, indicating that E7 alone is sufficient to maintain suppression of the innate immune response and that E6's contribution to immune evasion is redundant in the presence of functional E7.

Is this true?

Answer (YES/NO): NO